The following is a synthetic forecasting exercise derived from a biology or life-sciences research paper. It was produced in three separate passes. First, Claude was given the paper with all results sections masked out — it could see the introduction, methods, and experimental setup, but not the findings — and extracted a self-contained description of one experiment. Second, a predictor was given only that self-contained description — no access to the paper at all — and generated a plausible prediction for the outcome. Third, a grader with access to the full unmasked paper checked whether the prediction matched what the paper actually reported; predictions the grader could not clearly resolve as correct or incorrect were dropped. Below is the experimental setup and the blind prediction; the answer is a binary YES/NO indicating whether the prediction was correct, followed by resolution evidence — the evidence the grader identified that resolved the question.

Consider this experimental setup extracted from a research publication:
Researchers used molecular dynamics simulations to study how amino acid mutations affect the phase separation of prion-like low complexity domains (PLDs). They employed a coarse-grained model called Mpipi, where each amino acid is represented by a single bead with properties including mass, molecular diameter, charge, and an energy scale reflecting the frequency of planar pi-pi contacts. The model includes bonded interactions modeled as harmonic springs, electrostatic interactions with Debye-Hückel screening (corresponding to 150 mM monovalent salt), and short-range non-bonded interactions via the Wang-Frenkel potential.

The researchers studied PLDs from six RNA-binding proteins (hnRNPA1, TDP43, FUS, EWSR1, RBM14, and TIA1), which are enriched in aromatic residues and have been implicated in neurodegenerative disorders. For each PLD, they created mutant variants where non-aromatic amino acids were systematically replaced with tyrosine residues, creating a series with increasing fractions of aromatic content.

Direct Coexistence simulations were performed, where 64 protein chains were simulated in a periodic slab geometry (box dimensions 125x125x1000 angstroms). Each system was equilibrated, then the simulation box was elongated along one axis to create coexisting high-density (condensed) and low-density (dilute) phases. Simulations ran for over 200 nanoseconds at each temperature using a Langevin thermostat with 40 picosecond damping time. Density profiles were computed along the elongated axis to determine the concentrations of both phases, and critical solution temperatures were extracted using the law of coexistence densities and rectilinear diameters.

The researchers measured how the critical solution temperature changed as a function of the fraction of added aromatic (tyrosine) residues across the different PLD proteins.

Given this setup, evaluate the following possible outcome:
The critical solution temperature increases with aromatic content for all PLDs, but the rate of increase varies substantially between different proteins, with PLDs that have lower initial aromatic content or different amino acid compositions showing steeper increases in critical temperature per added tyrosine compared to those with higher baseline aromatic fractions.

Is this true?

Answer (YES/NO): NO